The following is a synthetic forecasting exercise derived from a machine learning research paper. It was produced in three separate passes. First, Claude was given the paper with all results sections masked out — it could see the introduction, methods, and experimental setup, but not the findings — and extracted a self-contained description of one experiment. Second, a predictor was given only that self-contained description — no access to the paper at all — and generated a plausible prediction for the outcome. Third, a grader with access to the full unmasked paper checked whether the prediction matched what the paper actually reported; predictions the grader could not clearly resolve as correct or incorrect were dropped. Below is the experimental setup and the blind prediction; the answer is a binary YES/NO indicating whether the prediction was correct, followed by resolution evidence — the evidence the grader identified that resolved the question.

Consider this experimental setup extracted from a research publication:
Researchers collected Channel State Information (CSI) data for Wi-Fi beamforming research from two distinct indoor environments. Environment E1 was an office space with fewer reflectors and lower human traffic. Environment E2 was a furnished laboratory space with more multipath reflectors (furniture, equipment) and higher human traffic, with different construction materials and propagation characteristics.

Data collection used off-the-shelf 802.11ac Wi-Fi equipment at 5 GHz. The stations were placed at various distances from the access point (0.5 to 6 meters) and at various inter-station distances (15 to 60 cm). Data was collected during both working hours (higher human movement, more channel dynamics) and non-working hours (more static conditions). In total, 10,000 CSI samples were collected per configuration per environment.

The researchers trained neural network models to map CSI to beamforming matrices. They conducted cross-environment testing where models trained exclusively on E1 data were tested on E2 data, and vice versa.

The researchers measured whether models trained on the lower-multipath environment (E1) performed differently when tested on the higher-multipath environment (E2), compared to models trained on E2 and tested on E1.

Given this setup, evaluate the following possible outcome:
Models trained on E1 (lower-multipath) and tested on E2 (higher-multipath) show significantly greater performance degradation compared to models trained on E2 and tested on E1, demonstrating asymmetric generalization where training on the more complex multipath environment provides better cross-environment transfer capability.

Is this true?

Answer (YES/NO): YES